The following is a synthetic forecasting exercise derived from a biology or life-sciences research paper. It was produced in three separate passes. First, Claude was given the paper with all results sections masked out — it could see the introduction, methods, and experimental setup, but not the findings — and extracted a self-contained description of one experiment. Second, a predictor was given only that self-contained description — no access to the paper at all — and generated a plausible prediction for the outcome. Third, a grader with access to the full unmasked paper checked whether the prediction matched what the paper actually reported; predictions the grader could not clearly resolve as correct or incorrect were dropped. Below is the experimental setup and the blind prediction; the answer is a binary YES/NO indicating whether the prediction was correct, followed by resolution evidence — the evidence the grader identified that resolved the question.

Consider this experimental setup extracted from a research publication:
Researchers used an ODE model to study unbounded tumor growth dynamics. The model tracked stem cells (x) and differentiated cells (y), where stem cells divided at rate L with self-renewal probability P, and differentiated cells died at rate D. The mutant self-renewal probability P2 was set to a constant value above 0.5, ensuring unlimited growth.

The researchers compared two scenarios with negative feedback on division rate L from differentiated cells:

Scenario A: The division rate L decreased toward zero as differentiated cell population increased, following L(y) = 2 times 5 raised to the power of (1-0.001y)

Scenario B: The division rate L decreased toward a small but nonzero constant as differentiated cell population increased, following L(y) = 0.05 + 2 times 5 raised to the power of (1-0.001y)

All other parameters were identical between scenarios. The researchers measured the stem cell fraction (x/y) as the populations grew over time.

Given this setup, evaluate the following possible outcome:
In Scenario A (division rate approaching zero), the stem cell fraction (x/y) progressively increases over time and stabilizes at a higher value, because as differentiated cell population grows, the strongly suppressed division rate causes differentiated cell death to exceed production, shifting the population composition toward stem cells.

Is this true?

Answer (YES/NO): NO